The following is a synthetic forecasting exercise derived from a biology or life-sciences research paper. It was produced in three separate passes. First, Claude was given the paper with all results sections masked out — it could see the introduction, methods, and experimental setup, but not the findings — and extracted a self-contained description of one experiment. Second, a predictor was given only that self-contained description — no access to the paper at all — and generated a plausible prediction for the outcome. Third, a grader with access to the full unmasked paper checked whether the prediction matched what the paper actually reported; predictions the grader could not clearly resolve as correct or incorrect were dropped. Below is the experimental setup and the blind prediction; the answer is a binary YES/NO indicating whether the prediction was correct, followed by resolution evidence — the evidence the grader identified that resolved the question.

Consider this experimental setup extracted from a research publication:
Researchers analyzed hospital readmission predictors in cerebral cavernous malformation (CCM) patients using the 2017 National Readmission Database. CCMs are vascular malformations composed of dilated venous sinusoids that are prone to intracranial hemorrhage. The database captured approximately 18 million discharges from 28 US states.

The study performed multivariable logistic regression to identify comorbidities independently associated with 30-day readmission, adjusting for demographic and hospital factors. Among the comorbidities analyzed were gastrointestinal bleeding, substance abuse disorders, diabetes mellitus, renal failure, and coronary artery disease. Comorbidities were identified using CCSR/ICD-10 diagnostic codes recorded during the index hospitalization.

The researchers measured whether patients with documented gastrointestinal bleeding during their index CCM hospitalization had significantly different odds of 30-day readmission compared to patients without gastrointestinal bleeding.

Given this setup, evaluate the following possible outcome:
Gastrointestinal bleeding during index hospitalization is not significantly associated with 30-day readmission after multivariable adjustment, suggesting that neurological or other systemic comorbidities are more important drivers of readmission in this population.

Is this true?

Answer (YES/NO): NO